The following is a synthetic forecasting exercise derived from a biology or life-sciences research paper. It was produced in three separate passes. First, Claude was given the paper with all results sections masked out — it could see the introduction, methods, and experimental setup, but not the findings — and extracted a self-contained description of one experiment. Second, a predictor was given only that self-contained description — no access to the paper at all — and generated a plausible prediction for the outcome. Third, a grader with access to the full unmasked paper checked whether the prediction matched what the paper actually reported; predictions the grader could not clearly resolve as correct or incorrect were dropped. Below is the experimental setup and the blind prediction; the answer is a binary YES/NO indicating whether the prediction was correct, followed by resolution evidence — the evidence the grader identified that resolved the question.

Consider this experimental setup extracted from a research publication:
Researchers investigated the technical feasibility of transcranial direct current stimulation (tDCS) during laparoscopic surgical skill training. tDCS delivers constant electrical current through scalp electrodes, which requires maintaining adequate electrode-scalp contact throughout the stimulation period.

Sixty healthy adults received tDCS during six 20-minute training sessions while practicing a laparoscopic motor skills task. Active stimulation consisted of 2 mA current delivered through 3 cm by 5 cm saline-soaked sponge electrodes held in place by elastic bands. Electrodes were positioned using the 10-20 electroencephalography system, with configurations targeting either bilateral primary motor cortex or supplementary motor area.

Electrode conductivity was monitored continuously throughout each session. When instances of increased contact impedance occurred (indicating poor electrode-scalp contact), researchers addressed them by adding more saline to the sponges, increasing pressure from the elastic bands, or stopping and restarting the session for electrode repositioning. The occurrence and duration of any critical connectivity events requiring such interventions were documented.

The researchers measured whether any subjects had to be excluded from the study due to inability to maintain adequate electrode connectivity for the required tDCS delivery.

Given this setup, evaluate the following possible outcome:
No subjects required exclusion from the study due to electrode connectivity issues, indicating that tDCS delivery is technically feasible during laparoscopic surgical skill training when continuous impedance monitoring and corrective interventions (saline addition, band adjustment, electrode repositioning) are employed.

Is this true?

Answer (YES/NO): YES